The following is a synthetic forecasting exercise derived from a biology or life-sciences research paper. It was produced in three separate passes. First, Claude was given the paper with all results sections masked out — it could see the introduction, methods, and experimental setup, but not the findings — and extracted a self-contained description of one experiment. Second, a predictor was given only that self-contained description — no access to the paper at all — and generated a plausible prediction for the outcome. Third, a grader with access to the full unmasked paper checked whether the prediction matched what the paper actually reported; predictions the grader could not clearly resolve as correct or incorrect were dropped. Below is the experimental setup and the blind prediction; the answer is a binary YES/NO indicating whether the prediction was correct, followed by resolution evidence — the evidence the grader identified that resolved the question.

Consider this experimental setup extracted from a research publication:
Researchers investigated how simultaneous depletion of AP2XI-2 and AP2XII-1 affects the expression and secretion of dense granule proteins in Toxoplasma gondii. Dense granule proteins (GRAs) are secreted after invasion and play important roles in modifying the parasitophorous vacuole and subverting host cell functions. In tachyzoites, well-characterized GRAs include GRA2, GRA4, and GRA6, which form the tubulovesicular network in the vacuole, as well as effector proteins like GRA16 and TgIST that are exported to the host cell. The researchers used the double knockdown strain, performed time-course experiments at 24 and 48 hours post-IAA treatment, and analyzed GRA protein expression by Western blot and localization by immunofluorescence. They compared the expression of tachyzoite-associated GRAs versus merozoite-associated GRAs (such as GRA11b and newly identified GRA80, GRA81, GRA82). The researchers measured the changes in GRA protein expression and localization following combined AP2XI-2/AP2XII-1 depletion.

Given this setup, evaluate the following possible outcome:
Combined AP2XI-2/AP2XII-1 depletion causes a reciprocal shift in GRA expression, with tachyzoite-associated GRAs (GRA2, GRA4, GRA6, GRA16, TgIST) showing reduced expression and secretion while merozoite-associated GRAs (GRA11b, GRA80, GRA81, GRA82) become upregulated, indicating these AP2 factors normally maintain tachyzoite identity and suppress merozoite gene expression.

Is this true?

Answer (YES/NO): YES